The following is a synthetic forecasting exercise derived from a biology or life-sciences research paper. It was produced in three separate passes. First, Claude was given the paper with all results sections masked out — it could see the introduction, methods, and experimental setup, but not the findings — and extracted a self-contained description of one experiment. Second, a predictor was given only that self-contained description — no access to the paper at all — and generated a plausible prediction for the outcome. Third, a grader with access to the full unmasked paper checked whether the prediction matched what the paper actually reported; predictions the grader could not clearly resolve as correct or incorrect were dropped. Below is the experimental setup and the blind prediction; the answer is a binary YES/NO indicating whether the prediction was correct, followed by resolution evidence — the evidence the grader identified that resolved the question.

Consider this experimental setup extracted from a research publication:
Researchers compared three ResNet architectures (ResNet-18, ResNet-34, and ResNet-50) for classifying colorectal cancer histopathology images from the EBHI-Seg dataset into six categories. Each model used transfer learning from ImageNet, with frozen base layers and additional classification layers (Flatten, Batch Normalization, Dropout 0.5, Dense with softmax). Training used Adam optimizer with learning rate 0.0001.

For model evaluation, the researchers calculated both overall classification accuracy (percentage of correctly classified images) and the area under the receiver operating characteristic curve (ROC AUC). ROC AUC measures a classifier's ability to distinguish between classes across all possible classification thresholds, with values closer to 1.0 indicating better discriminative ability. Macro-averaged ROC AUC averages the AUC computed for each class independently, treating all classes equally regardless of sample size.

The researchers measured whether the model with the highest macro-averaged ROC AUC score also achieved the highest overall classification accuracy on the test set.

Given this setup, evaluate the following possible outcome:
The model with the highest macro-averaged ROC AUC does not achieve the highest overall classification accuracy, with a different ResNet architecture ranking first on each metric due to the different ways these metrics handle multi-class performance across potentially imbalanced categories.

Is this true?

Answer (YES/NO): YES